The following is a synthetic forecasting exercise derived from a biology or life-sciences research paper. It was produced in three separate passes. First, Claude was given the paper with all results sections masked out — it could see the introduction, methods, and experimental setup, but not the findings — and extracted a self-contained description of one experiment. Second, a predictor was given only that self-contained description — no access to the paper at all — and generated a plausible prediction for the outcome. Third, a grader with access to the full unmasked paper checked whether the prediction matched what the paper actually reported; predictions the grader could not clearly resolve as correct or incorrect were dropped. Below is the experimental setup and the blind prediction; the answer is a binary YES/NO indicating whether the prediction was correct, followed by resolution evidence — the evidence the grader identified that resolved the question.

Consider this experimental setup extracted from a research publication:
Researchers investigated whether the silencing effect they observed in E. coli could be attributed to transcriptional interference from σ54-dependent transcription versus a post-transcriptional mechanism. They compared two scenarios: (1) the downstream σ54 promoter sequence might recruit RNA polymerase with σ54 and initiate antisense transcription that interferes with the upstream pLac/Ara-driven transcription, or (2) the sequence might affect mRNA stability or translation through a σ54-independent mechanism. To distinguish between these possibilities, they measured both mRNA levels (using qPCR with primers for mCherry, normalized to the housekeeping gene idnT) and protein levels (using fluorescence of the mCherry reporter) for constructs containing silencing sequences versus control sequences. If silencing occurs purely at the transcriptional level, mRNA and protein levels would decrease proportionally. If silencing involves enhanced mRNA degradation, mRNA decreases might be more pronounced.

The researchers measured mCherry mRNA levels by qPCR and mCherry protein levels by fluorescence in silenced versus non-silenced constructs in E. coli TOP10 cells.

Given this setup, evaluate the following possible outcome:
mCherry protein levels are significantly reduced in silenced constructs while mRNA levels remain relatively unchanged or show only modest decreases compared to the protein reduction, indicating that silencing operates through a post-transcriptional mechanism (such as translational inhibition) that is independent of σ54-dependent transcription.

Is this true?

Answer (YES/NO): NO